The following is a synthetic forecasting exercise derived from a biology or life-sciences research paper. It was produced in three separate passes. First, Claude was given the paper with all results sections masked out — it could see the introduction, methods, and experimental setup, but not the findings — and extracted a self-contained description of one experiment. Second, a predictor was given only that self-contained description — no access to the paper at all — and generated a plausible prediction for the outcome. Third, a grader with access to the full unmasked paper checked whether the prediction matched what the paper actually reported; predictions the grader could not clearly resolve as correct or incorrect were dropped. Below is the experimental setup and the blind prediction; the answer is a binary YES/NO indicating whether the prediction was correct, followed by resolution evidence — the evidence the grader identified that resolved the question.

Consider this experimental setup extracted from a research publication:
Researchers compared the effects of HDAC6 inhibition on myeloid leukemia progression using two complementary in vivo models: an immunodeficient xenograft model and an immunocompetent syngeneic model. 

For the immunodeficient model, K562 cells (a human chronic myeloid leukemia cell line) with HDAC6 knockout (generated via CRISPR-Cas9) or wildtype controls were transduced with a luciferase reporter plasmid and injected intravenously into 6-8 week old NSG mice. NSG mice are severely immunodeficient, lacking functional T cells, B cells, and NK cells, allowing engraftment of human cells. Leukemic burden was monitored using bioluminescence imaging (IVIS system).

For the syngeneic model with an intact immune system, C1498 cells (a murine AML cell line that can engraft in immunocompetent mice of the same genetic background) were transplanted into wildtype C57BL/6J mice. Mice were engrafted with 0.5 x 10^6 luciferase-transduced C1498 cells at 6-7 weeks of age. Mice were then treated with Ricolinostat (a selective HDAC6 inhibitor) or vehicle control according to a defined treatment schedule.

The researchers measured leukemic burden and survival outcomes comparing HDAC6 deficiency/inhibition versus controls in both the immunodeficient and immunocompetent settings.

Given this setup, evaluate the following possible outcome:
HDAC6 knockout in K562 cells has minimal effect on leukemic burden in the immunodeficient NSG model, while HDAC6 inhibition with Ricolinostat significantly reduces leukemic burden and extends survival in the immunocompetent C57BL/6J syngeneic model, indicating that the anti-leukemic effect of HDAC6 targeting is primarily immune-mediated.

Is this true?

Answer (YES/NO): NO